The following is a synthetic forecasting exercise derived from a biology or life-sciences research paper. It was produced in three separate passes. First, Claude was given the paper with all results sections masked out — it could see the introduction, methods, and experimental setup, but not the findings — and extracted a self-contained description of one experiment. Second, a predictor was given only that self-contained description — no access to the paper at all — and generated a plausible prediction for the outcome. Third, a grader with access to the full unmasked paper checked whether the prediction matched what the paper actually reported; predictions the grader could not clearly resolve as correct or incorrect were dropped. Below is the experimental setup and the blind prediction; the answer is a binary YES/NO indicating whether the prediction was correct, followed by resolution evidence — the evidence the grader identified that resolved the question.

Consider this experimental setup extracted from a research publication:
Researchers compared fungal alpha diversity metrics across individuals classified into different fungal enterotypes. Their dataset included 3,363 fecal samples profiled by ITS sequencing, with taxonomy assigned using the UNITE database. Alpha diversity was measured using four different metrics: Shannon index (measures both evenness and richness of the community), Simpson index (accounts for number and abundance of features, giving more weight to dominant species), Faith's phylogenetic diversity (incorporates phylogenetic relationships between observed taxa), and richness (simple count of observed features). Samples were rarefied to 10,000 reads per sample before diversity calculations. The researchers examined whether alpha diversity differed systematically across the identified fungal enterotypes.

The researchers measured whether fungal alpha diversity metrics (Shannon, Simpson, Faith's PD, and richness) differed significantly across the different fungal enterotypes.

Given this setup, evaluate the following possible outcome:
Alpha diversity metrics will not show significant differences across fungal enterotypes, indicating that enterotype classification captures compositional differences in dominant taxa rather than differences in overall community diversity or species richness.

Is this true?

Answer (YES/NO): NO